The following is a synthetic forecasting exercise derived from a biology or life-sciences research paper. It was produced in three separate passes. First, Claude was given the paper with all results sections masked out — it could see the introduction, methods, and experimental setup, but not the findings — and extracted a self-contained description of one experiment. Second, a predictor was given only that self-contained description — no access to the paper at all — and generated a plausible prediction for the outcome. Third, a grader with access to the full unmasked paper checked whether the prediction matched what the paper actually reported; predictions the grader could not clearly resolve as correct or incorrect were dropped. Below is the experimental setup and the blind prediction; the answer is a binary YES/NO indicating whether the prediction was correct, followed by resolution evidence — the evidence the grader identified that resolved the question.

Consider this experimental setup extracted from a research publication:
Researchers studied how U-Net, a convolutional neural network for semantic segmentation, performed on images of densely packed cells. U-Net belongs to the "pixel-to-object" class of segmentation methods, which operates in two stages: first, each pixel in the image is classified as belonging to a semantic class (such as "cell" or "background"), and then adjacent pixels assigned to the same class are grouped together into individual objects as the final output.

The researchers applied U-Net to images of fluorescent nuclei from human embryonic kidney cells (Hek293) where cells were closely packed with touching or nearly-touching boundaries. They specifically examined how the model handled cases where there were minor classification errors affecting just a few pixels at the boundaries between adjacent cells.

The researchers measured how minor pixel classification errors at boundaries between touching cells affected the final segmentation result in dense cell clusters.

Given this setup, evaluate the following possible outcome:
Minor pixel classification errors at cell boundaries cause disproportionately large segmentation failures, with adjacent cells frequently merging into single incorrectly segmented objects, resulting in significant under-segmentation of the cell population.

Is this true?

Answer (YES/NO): YES